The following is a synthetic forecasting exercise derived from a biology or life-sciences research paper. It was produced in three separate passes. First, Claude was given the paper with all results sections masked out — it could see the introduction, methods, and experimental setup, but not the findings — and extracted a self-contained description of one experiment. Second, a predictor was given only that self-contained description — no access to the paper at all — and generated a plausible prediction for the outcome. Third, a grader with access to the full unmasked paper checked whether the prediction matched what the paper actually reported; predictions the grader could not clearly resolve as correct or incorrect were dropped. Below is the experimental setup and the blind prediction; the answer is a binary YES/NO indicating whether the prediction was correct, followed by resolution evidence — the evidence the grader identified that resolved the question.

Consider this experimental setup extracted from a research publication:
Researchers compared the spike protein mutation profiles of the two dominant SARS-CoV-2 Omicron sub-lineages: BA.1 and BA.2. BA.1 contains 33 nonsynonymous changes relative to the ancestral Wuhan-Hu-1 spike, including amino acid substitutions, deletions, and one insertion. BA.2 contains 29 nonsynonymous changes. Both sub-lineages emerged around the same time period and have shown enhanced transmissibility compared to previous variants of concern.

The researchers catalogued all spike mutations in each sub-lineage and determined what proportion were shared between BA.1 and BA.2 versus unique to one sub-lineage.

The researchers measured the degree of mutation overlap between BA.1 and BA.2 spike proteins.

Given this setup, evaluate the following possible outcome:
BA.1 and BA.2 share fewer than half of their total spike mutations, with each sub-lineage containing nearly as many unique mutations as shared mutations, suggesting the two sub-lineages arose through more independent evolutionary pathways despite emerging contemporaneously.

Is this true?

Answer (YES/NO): NO